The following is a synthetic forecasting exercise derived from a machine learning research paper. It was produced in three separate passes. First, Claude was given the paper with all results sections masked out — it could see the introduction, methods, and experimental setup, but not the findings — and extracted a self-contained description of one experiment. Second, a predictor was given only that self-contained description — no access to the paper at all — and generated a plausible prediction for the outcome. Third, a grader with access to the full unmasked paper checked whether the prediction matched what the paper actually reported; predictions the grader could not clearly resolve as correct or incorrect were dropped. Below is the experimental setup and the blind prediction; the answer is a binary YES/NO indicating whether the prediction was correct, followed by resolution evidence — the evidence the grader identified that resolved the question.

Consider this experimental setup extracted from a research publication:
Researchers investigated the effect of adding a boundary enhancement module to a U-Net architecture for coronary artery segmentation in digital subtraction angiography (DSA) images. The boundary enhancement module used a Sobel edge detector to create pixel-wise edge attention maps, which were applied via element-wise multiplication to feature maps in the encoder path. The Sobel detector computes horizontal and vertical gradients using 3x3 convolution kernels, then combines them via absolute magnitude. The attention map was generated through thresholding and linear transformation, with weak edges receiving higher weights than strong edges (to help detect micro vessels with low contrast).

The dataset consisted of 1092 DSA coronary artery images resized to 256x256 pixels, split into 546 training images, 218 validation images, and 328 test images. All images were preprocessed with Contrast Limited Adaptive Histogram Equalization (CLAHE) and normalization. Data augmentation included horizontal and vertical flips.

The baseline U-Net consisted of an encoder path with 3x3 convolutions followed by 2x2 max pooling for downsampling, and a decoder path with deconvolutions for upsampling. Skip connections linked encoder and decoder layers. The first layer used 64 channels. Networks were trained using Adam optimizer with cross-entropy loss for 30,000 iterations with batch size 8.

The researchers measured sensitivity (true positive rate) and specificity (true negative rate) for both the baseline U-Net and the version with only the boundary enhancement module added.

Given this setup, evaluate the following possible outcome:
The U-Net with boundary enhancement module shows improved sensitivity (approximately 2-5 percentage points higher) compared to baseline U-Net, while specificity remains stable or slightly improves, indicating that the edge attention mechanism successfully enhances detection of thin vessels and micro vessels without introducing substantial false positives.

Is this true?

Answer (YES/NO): NO